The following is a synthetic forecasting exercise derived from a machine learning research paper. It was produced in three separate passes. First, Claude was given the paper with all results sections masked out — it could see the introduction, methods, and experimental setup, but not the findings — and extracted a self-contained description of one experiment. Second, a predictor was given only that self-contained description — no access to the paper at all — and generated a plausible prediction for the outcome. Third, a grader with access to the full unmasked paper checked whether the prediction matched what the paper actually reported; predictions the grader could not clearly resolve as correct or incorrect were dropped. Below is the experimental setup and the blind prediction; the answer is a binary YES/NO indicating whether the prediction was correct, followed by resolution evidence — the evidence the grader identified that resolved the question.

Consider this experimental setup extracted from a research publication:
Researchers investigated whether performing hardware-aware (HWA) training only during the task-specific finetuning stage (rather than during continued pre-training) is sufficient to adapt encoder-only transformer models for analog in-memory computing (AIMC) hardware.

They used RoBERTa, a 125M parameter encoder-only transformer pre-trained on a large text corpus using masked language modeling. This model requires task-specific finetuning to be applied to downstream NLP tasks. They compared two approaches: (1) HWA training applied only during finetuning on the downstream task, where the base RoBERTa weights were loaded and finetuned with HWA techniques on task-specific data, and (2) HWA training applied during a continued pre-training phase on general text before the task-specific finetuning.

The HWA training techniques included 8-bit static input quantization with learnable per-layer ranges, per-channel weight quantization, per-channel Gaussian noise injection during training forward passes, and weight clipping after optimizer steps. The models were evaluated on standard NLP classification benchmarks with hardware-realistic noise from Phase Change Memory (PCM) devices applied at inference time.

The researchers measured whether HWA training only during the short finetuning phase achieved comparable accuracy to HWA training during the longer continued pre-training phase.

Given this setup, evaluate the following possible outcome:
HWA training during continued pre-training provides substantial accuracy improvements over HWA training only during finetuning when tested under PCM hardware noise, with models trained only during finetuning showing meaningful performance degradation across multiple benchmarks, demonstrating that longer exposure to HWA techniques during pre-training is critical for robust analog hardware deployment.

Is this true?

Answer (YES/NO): YES